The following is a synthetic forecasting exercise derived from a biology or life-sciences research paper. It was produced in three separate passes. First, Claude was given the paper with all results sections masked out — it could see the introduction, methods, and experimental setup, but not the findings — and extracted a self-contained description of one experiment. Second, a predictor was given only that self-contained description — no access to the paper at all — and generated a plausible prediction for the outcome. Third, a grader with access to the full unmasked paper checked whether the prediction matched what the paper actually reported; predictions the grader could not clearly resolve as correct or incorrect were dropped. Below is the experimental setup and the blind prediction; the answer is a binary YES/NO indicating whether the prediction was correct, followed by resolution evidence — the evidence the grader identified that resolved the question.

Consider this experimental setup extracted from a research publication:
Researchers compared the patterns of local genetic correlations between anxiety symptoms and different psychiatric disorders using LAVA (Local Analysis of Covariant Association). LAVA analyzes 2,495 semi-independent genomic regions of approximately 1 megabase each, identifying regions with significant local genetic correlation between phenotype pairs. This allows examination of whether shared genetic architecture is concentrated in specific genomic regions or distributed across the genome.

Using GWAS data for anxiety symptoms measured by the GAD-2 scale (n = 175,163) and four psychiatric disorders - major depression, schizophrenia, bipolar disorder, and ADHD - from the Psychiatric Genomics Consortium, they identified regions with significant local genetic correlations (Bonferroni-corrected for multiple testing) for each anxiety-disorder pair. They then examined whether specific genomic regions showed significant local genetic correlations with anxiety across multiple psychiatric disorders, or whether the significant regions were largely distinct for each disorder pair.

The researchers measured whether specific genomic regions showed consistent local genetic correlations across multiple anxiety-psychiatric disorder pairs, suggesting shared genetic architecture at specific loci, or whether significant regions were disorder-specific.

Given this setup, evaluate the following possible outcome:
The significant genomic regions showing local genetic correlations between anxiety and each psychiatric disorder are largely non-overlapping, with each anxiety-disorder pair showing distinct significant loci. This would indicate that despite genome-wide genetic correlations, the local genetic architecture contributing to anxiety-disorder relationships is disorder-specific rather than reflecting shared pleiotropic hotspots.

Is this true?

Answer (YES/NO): NO